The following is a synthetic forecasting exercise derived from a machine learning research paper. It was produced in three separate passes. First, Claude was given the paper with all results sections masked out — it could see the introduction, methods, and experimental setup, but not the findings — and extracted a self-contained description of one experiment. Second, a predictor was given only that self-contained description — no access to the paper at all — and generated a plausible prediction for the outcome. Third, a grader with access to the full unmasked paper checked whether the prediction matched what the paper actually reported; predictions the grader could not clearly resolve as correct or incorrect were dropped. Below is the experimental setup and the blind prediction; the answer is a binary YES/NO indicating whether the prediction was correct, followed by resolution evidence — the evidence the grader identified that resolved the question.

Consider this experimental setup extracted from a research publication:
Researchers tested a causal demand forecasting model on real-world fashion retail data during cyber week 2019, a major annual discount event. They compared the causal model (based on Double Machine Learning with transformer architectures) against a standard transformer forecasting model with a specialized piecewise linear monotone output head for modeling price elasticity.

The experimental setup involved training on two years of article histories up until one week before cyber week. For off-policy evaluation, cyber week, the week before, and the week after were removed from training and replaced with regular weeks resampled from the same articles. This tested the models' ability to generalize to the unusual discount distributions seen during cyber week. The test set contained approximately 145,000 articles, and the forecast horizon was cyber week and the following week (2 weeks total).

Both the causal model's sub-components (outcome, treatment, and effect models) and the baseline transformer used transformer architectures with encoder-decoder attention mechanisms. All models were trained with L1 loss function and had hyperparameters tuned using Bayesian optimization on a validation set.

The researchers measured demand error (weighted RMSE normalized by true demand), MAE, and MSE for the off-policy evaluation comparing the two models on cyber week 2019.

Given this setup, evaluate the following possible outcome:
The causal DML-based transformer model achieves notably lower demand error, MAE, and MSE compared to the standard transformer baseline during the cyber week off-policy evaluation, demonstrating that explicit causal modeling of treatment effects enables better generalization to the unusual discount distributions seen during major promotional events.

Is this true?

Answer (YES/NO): NO